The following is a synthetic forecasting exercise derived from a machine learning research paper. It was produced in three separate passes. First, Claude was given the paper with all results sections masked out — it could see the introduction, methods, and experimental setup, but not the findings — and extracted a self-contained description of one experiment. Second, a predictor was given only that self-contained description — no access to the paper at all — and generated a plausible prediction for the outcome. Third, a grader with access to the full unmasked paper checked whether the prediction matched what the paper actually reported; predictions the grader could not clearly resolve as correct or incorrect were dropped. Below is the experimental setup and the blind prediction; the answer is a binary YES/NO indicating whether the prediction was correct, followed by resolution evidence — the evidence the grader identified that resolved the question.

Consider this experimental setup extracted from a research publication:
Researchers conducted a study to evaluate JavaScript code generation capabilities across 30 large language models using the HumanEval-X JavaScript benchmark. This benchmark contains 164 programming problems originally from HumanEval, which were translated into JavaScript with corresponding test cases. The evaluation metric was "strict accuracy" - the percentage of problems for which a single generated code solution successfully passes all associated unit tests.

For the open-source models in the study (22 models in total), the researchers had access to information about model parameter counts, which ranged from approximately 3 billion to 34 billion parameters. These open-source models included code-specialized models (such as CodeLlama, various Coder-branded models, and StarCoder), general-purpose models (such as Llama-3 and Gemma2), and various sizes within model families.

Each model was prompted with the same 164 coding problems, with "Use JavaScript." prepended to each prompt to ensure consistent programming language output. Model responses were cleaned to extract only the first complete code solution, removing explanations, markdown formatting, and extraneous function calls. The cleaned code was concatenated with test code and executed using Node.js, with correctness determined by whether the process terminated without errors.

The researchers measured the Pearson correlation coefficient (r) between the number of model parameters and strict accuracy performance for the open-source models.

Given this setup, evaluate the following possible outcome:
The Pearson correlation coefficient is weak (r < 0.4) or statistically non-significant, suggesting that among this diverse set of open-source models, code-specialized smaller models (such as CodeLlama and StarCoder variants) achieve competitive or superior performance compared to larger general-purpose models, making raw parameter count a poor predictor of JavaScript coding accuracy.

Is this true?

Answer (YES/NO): YES